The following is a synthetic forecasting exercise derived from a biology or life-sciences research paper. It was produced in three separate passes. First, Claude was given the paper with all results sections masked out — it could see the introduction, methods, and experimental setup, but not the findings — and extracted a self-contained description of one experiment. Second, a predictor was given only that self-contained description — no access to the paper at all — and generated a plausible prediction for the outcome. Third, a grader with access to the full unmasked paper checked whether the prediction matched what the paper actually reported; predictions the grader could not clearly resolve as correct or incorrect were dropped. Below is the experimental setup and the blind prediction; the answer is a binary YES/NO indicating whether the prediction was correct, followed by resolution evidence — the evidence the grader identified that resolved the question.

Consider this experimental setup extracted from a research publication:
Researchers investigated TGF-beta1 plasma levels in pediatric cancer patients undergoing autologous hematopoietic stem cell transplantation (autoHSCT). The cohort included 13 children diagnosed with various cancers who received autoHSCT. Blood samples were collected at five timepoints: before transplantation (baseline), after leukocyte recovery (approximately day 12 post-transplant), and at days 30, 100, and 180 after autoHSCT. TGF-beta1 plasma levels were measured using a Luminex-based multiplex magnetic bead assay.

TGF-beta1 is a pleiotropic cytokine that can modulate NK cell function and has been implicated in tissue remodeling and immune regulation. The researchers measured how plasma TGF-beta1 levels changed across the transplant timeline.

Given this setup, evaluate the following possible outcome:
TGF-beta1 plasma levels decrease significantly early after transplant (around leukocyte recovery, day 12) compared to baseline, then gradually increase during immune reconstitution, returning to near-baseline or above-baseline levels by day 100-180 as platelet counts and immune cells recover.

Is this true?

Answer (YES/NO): NO